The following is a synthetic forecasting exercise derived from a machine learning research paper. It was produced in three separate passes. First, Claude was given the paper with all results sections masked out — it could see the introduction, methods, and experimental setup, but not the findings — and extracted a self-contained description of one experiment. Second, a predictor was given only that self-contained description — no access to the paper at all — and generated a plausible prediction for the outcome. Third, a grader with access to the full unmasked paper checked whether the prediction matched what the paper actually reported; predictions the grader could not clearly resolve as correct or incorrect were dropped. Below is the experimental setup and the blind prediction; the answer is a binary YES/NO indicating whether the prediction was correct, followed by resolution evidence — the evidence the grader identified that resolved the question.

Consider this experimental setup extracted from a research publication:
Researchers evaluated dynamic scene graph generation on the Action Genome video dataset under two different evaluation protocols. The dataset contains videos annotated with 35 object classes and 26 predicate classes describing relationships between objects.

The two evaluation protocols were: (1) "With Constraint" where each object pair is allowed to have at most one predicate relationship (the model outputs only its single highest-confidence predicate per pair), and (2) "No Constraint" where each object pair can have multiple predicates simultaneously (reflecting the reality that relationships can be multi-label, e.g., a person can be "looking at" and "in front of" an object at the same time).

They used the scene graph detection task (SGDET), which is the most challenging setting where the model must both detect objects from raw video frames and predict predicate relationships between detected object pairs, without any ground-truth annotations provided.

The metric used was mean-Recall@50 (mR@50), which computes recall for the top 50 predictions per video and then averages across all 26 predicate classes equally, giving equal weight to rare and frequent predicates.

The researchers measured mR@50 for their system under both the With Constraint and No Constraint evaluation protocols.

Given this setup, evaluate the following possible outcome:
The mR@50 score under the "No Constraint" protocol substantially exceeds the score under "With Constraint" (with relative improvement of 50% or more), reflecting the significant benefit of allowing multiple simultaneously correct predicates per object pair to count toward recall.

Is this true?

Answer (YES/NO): YES